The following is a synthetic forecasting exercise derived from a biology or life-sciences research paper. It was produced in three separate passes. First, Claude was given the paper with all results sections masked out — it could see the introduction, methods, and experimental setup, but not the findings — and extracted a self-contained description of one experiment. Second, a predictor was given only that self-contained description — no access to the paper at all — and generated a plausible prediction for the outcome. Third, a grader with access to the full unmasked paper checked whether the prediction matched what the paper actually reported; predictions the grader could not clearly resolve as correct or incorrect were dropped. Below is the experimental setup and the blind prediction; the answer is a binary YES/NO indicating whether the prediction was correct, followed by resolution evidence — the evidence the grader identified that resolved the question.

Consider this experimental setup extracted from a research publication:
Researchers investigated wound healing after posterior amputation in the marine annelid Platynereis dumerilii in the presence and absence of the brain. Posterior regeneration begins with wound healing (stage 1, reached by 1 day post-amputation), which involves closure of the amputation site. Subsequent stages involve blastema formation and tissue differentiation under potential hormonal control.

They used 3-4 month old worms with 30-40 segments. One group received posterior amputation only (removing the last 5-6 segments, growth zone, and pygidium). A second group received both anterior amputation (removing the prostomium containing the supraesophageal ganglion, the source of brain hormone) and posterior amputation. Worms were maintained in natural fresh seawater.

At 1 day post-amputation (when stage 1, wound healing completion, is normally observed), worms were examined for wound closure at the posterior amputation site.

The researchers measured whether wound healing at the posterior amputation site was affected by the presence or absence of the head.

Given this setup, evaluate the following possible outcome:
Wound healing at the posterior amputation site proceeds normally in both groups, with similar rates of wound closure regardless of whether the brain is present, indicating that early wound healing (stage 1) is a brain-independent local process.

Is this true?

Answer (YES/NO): YES